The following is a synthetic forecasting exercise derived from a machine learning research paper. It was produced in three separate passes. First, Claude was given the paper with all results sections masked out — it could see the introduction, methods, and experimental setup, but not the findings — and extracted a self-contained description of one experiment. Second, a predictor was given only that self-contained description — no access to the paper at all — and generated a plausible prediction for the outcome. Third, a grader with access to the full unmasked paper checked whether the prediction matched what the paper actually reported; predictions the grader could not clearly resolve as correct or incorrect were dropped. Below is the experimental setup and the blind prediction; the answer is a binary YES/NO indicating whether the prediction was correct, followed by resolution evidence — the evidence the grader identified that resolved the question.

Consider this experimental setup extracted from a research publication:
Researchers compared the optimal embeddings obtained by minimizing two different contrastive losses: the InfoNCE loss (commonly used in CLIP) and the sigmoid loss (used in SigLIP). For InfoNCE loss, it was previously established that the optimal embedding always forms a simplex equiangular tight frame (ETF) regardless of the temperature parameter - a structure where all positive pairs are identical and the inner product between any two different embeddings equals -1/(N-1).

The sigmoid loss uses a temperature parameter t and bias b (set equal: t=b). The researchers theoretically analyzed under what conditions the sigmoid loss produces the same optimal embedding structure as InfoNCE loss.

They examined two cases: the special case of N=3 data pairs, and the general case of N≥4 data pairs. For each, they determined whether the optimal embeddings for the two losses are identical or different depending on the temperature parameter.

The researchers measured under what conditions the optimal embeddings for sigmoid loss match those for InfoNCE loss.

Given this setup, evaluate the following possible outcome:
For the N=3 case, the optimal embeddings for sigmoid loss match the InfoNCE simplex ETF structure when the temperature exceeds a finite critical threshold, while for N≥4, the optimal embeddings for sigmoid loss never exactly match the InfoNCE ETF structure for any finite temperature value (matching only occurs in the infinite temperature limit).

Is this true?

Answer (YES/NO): NO